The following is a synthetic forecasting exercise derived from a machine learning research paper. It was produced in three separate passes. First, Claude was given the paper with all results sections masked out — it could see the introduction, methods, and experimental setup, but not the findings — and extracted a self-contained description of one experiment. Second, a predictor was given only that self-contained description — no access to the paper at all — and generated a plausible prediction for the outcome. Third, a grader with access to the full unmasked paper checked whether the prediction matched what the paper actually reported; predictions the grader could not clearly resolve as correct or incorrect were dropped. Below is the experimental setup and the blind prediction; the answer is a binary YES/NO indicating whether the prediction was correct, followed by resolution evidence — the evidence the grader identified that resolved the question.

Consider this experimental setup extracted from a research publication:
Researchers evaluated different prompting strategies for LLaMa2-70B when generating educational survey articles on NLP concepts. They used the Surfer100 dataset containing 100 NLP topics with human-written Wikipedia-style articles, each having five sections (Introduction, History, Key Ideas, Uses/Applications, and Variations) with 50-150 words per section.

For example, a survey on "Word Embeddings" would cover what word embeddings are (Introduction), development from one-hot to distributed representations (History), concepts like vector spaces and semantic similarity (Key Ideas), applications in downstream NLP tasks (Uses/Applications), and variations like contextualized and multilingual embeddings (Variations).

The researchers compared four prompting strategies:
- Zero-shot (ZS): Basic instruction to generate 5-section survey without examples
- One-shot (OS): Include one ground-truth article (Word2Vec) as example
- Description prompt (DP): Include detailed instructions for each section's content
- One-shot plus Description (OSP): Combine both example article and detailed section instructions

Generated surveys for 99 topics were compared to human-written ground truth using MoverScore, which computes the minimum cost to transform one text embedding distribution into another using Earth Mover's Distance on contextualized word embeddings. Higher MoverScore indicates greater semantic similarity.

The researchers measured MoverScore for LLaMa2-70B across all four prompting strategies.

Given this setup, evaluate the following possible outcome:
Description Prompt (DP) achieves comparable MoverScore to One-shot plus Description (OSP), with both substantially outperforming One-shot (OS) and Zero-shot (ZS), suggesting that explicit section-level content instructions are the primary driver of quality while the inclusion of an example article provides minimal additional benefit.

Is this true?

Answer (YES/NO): NO